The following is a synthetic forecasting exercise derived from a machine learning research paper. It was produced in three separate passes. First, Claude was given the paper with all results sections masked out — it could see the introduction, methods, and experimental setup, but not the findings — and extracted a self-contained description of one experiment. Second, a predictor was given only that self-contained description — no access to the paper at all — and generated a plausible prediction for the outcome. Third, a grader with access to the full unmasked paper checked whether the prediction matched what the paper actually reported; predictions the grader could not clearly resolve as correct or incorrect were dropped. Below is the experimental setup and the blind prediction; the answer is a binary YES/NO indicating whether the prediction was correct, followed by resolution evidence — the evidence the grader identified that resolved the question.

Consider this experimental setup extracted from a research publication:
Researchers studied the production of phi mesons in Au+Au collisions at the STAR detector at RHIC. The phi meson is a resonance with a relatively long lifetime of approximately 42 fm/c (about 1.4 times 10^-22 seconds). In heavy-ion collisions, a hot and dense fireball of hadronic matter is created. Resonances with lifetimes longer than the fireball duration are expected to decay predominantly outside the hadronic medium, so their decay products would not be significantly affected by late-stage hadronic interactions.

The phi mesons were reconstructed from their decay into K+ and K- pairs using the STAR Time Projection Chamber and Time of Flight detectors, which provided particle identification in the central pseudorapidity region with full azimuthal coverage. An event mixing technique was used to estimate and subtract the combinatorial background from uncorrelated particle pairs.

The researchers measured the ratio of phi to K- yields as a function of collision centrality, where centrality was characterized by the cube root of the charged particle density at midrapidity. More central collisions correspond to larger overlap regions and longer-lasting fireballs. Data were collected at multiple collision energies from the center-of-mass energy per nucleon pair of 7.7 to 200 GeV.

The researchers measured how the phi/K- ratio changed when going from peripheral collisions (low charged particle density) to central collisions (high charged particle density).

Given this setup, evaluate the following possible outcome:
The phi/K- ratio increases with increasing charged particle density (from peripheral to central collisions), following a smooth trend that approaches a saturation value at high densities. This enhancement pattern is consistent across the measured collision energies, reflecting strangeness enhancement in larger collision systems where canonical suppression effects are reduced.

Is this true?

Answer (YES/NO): NO